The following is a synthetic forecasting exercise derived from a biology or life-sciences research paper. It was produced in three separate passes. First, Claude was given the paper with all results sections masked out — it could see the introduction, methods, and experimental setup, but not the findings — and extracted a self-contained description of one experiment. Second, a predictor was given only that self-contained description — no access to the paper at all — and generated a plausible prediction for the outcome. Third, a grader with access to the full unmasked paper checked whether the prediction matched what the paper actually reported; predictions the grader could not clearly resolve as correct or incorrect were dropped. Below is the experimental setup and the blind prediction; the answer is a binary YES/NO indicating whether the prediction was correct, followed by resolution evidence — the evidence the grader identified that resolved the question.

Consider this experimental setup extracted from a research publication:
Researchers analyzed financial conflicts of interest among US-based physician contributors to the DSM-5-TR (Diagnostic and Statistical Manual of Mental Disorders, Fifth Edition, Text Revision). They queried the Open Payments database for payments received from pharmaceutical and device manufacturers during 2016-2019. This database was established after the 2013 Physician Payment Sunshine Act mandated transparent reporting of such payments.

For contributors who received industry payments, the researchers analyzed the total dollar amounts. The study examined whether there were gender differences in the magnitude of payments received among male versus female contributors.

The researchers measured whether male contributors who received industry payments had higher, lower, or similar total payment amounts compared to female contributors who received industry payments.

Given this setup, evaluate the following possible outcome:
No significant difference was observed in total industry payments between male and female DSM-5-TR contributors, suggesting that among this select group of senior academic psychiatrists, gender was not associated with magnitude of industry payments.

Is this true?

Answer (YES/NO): NO